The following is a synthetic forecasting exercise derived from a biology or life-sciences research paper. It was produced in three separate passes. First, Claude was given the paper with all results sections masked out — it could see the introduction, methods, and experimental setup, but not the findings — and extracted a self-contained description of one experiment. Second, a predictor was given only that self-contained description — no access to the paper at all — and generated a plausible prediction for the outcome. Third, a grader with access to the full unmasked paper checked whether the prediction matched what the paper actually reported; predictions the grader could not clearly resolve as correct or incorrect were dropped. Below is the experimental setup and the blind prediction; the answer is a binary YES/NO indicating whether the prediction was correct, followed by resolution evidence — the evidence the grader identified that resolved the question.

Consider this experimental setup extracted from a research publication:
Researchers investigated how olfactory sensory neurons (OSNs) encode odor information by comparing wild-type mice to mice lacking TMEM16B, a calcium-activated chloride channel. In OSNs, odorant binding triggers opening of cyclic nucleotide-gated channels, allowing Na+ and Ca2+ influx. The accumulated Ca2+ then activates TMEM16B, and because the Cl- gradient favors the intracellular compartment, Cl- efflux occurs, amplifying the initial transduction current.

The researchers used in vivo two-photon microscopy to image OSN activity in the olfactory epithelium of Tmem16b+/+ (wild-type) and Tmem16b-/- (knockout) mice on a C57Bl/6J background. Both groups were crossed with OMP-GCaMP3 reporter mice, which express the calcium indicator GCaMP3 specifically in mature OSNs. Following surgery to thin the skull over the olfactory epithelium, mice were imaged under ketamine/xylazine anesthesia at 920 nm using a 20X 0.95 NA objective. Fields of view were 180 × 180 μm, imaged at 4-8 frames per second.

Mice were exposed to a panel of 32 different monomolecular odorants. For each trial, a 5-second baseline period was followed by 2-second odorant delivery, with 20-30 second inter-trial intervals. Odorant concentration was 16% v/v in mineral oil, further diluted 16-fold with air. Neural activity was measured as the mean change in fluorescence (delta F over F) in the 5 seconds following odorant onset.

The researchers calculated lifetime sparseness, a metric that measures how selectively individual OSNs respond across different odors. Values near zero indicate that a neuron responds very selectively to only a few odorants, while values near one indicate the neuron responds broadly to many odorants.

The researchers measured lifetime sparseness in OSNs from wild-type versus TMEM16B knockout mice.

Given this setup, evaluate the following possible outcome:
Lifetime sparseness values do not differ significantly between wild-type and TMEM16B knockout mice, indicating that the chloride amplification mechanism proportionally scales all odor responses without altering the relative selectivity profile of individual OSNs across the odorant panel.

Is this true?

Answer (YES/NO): NO